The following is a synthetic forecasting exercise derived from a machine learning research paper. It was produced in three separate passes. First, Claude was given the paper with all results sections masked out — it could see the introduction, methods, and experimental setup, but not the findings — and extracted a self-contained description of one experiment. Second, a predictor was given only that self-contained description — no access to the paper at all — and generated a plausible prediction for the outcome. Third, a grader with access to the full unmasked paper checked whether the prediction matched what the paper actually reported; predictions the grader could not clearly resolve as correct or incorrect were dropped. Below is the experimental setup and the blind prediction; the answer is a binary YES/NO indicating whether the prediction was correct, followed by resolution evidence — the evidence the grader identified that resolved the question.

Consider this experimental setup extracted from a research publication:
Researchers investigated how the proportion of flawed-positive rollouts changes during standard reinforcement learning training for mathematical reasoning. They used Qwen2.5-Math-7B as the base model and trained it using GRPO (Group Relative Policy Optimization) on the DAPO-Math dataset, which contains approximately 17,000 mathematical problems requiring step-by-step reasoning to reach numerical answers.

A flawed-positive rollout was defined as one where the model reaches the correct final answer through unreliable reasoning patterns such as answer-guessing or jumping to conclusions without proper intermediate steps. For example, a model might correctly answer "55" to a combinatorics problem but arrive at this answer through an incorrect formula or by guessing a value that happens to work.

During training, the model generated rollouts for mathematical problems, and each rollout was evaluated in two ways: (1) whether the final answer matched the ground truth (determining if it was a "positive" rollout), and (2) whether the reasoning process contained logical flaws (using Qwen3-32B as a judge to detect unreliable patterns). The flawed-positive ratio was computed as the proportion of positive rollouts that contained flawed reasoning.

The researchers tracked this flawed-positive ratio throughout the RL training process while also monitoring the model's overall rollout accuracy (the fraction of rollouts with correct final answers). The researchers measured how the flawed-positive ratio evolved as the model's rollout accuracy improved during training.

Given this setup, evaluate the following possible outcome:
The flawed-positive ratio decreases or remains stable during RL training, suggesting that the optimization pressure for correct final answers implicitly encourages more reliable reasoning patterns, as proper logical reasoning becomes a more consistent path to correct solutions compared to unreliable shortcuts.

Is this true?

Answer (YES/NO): NO